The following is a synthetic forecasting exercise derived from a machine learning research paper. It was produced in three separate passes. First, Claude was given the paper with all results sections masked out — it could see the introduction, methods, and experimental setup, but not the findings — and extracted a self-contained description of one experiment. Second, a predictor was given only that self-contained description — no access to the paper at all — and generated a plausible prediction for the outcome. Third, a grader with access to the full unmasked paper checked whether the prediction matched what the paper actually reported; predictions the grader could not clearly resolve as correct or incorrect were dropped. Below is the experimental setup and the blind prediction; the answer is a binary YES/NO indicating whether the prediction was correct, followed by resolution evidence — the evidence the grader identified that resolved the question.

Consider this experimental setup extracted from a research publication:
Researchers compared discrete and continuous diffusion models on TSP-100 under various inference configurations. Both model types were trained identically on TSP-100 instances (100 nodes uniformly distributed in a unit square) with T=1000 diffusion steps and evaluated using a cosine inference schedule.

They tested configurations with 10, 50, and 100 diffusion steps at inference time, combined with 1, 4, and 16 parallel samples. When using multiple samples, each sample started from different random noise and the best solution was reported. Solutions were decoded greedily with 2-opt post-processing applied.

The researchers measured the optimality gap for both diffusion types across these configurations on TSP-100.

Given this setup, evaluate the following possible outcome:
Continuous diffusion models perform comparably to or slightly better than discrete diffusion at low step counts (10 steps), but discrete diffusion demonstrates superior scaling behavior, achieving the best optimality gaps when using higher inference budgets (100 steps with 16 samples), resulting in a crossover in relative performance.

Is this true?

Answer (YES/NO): NO